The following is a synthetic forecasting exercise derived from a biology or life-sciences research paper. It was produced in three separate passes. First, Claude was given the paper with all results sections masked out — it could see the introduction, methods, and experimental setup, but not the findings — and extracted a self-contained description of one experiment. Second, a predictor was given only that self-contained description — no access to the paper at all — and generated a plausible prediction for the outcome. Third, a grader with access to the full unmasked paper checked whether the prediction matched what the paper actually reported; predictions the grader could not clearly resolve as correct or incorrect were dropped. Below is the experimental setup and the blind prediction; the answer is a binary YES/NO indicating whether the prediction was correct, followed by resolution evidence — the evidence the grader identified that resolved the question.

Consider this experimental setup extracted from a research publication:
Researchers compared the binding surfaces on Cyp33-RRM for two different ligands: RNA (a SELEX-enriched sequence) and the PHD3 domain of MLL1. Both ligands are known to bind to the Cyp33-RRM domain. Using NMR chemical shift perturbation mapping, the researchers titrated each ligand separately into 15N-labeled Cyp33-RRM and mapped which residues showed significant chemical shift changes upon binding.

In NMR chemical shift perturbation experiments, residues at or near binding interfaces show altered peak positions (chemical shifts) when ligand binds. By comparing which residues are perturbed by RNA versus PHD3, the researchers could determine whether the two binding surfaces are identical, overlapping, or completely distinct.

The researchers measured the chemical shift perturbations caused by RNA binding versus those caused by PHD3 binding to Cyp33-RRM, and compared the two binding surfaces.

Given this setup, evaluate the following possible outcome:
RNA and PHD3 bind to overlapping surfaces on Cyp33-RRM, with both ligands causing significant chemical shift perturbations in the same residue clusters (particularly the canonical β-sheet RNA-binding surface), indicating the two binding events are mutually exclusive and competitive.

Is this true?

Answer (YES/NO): YES